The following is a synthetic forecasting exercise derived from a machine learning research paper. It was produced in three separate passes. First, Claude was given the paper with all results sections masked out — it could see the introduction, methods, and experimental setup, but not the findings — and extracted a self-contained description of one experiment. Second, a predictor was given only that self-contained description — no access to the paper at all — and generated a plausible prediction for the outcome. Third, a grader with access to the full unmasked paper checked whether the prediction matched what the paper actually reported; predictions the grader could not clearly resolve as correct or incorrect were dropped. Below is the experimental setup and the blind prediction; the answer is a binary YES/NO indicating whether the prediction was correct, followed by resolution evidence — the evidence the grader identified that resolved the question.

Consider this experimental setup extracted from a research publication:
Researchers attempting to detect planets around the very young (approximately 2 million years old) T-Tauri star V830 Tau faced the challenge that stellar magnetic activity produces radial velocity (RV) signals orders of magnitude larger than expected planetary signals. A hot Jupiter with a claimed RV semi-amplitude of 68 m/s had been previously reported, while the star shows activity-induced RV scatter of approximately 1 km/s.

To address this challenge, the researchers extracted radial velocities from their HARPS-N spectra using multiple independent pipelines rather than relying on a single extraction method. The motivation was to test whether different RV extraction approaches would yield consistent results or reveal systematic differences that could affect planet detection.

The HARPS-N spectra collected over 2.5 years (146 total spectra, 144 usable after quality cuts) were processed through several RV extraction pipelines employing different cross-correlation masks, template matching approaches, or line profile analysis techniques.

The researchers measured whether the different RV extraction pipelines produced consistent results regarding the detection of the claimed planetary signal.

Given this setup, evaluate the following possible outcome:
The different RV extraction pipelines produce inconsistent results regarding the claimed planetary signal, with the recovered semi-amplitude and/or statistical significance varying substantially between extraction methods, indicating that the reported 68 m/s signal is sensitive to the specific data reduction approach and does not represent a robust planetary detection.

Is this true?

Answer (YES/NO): NO